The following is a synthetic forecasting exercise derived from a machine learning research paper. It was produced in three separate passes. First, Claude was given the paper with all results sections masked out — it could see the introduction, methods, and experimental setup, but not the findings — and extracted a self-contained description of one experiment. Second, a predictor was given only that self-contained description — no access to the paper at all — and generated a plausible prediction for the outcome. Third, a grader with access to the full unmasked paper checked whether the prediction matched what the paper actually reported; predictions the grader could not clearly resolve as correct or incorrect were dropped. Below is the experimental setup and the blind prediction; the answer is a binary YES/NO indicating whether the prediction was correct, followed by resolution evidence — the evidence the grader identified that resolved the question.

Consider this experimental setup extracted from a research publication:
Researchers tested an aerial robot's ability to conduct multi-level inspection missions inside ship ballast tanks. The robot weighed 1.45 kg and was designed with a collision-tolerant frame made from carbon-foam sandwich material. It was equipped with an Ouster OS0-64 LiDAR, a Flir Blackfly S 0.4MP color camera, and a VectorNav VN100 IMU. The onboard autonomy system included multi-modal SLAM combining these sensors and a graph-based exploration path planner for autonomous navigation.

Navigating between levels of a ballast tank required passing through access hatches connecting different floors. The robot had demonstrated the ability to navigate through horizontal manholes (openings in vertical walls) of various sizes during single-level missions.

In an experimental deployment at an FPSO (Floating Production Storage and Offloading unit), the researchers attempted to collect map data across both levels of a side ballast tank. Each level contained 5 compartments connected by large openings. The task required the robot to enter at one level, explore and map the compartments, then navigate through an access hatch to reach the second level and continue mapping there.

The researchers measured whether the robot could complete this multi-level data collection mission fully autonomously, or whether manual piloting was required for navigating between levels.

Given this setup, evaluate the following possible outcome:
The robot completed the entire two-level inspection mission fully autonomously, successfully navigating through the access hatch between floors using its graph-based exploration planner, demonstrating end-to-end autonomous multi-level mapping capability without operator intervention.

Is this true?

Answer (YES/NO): NO